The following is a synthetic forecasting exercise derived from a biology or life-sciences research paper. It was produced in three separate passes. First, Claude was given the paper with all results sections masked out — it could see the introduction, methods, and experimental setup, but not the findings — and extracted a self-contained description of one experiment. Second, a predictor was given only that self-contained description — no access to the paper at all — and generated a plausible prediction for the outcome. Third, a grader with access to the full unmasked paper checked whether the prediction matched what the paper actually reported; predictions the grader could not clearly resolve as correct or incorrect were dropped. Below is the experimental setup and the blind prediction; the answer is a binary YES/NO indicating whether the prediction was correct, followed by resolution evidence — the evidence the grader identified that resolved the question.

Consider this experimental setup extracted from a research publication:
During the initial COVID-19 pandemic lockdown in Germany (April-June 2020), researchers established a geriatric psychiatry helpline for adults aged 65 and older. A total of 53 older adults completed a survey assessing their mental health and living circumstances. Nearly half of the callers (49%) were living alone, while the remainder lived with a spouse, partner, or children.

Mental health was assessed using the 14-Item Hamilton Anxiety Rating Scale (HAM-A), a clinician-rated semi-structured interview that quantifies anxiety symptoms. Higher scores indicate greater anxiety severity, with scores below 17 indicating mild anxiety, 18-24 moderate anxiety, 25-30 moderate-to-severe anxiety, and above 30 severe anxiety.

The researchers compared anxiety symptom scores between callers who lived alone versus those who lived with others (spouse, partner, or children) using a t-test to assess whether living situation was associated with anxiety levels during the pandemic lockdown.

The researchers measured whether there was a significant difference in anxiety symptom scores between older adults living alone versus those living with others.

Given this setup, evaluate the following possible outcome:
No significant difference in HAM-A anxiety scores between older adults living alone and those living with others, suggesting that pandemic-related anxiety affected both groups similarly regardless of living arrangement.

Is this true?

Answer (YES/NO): NO